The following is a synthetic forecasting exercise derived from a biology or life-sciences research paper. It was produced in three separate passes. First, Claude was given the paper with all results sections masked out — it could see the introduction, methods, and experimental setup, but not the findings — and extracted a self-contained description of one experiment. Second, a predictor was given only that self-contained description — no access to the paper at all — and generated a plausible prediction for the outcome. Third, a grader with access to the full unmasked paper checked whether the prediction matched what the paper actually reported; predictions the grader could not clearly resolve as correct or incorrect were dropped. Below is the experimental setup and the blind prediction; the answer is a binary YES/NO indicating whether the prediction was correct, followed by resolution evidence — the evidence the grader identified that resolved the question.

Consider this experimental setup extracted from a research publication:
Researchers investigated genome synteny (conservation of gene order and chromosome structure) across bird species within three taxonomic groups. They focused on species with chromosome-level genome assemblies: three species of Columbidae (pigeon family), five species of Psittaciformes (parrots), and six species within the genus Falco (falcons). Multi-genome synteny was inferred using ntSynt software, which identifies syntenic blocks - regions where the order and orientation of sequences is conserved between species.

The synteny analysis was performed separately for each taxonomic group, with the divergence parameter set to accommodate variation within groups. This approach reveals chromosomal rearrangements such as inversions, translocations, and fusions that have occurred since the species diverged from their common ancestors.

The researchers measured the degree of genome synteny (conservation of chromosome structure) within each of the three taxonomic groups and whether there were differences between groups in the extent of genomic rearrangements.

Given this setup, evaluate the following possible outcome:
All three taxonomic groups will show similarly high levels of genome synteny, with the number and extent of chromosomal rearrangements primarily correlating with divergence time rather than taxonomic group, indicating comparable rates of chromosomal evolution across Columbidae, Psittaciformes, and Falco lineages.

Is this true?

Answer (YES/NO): NO